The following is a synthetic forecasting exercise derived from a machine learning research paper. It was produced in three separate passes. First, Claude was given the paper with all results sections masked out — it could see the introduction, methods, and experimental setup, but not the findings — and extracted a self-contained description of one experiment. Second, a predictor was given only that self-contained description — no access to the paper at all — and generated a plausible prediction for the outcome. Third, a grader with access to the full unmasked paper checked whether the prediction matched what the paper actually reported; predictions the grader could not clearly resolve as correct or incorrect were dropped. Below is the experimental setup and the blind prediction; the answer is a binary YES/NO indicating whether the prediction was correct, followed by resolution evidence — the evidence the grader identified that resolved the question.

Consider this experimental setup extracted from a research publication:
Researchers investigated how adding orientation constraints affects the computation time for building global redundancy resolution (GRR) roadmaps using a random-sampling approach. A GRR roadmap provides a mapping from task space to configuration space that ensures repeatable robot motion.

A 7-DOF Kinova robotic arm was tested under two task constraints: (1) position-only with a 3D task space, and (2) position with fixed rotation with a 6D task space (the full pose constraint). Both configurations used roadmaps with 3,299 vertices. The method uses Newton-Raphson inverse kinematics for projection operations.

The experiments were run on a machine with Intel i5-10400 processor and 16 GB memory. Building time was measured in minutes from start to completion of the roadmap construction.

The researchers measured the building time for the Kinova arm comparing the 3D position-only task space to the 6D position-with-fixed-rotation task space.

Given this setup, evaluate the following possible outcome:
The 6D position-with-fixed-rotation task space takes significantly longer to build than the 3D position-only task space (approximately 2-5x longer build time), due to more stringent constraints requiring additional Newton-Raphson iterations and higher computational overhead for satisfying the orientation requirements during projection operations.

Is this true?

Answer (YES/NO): YES